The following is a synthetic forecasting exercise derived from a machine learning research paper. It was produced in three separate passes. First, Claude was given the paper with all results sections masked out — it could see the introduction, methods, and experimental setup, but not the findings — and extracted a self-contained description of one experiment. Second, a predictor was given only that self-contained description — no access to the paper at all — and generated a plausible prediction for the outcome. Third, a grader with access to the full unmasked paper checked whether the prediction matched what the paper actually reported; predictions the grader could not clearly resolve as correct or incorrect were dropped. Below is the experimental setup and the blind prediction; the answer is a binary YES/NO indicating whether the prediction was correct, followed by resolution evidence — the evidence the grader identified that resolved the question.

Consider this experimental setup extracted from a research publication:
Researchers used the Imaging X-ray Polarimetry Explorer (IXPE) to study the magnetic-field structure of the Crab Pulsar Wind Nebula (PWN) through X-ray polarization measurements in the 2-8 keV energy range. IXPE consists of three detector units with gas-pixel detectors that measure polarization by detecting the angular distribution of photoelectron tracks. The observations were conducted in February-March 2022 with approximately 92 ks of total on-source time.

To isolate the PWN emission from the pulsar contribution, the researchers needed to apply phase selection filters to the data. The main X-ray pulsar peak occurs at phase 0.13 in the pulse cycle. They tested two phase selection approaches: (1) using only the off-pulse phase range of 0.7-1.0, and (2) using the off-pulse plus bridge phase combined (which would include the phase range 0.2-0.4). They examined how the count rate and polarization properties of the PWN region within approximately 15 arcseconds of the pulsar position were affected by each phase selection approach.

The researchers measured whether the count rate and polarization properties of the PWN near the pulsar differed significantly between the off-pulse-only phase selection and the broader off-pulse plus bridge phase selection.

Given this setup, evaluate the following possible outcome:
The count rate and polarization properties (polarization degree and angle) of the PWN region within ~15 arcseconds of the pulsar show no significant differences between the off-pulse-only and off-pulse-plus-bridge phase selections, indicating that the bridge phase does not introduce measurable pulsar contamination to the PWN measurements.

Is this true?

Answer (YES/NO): NO